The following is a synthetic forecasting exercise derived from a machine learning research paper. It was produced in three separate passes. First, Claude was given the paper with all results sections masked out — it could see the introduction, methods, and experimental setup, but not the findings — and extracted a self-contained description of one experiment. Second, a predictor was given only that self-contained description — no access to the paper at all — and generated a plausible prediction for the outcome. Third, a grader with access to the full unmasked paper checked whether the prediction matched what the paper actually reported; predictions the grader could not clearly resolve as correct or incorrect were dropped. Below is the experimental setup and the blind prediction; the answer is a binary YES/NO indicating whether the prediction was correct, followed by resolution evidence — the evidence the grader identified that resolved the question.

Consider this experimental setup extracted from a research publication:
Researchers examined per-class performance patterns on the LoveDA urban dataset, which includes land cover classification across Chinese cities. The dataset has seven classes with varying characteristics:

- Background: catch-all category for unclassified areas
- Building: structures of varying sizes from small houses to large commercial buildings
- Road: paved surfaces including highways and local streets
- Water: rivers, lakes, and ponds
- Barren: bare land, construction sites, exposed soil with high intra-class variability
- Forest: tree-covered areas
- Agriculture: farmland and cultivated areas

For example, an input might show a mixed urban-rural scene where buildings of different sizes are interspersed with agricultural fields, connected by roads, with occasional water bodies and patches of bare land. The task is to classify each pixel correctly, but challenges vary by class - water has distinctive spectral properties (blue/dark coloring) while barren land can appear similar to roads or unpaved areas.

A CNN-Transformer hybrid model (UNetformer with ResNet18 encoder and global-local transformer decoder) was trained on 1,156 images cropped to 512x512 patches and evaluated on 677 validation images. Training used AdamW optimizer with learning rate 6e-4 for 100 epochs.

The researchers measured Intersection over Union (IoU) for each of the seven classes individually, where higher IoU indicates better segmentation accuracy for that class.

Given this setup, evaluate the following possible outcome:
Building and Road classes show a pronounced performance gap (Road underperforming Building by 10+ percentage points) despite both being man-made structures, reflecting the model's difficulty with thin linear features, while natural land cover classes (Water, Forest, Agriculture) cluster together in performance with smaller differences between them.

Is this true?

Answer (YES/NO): NO